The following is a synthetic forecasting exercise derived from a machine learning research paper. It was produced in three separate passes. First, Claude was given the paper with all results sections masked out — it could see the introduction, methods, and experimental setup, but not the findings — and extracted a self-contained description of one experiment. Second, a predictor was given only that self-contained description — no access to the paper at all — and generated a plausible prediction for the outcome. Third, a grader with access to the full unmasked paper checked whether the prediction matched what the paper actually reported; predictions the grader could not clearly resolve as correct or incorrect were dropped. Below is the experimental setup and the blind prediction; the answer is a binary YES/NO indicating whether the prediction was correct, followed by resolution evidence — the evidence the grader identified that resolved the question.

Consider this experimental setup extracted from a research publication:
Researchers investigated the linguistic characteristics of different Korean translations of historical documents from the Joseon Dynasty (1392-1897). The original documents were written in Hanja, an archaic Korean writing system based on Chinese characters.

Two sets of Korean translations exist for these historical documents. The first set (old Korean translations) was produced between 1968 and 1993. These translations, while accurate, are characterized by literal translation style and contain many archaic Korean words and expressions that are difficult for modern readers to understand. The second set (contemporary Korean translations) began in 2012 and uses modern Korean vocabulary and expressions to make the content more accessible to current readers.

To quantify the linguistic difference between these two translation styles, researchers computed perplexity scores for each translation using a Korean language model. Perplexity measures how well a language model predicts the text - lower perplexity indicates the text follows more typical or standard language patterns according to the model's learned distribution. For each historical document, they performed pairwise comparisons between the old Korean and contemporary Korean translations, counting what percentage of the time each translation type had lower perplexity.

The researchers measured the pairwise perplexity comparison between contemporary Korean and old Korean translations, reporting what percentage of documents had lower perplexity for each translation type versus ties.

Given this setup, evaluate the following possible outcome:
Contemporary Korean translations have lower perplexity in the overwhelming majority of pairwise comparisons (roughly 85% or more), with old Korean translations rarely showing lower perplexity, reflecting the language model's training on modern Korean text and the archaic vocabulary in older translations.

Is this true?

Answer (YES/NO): NO